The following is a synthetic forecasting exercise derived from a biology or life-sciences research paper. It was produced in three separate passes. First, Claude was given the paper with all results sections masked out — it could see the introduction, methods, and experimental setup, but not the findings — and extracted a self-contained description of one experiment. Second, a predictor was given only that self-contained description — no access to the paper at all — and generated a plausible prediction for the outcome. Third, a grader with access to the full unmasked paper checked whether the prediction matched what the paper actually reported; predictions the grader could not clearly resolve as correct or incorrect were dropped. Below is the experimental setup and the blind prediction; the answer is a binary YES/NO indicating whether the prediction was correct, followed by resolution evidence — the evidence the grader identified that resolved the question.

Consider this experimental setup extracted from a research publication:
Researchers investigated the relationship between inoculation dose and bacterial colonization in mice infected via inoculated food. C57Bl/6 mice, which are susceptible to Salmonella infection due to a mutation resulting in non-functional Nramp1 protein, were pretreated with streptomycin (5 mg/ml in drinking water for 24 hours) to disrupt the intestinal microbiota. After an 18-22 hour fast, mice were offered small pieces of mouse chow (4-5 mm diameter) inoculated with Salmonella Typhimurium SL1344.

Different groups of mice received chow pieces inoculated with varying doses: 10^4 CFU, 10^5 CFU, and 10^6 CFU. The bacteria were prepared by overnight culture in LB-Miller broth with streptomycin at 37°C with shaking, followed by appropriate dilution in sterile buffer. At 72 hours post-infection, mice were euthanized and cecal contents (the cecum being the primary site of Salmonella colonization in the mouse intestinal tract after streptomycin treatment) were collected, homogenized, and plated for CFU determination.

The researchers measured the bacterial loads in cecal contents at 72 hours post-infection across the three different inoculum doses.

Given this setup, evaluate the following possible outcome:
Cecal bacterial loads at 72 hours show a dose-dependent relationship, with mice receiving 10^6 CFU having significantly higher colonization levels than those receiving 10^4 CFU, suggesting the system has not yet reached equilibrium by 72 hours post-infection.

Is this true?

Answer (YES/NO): NO